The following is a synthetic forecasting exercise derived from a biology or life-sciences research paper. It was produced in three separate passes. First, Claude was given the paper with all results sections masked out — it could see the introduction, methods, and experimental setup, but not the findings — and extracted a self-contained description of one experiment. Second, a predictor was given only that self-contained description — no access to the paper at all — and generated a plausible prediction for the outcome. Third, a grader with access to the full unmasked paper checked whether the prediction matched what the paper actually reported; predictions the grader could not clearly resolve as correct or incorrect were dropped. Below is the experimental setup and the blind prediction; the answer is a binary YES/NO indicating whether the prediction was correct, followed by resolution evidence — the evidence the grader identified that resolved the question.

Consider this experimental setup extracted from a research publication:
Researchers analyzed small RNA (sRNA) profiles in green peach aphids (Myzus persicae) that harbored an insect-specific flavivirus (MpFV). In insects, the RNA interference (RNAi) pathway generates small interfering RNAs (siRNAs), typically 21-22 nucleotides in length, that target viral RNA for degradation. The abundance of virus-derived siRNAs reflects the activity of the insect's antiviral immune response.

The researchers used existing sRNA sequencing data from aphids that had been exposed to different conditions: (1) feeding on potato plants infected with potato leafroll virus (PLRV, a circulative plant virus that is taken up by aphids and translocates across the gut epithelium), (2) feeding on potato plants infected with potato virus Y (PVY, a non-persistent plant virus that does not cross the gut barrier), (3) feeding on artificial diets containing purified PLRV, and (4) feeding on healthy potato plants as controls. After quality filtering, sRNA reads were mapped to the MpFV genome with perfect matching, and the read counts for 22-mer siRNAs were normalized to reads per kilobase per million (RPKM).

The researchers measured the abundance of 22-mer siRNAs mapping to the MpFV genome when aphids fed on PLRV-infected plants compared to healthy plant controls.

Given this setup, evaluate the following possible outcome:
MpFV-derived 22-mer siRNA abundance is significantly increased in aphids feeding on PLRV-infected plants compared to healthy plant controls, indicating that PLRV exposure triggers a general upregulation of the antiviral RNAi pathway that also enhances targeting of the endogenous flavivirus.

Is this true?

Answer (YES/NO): NO